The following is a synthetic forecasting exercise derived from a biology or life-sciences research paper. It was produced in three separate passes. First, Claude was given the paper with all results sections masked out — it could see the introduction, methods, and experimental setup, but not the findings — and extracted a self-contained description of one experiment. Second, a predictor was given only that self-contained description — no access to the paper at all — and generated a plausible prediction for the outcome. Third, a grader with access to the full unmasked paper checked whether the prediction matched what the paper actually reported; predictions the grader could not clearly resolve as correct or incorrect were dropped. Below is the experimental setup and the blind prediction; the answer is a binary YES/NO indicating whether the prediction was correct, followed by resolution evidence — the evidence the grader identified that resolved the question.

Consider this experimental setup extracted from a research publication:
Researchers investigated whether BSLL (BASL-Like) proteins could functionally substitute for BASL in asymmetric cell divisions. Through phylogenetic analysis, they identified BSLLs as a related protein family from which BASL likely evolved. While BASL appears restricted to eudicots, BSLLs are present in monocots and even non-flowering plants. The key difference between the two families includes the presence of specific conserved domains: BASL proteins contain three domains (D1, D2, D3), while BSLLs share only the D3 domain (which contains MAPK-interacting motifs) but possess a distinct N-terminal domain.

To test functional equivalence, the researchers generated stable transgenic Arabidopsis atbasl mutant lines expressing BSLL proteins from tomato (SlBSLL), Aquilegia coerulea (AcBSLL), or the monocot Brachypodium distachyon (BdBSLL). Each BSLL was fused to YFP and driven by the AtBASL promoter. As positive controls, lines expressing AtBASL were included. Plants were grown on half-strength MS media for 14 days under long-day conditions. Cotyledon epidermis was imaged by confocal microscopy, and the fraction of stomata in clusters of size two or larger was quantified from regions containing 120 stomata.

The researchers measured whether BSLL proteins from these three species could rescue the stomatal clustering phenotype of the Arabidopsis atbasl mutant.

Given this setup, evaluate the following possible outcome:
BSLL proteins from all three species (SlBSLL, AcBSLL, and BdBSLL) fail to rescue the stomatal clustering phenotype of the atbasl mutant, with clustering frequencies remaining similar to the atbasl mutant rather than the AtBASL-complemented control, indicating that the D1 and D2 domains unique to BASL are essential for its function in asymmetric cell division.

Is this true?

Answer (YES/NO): NO